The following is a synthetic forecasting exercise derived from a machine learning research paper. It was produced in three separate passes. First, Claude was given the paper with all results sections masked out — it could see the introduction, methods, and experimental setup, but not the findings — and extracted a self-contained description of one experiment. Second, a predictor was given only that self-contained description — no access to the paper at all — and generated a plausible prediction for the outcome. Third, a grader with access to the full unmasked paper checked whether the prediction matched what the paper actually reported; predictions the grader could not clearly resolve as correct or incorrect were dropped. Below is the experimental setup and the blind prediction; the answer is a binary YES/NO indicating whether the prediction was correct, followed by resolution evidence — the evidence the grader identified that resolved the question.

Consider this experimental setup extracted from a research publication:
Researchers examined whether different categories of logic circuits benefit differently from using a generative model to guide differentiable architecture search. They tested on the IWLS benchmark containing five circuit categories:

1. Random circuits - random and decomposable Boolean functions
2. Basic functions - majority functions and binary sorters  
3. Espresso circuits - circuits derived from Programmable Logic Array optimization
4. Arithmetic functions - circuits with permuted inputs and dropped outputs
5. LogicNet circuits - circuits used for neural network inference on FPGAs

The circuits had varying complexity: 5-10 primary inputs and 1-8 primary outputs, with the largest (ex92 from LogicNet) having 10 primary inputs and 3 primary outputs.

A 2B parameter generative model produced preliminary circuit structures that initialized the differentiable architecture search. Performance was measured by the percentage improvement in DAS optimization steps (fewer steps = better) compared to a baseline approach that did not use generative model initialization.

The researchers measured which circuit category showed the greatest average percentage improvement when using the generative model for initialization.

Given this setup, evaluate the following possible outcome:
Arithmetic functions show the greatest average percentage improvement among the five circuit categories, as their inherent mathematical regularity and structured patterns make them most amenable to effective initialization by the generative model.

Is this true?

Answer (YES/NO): NO